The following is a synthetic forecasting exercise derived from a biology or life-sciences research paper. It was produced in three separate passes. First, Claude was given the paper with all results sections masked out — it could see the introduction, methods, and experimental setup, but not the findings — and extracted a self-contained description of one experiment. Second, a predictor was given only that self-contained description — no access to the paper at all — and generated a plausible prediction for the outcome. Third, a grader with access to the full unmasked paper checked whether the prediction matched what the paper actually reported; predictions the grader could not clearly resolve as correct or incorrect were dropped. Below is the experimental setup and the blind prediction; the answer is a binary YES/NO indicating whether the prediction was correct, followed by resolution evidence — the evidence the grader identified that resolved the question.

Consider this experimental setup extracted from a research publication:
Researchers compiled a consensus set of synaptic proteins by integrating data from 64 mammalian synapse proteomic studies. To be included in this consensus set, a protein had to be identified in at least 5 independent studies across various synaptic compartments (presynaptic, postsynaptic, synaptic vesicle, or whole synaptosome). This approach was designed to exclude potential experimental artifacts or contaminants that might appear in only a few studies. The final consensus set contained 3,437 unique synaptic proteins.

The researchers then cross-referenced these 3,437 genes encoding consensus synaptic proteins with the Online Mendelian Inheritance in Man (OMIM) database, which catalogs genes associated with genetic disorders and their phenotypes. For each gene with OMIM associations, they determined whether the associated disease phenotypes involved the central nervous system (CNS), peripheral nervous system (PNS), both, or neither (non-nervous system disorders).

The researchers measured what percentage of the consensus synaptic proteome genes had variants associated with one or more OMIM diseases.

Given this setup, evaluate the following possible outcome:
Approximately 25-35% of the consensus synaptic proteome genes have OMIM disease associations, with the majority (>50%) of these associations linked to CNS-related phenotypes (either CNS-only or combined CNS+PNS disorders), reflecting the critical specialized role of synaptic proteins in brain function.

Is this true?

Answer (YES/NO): NO